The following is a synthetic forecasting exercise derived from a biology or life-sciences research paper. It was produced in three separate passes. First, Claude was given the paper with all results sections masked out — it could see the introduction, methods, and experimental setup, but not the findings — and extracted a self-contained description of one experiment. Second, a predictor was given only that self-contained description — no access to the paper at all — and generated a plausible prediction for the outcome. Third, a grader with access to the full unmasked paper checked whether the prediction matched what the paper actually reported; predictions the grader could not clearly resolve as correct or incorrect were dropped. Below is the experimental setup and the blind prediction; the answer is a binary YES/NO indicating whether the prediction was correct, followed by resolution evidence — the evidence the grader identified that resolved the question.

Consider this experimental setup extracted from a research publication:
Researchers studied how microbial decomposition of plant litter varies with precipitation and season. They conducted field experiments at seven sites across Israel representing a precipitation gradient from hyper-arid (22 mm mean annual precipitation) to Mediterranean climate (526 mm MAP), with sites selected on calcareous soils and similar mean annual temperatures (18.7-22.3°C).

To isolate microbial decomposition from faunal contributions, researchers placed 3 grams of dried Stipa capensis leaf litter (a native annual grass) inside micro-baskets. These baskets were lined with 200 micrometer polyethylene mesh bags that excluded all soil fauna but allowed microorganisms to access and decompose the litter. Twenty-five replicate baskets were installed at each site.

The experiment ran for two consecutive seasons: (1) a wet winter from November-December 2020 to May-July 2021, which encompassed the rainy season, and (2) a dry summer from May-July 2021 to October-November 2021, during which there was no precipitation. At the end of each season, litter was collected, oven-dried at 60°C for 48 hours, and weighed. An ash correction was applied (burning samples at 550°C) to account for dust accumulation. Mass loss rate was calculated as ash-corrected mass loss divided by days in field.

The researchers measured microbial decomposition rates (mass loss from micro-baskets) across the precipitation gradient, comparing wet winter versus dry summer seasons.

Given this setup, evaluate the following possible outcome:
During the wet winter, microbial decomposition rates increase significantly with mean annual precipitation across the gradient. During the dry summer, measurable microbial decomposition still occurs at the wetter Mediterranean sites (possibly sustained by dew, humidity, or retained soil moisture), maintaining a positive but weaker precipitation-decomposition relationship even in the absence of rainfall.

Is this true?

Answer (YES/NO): NO